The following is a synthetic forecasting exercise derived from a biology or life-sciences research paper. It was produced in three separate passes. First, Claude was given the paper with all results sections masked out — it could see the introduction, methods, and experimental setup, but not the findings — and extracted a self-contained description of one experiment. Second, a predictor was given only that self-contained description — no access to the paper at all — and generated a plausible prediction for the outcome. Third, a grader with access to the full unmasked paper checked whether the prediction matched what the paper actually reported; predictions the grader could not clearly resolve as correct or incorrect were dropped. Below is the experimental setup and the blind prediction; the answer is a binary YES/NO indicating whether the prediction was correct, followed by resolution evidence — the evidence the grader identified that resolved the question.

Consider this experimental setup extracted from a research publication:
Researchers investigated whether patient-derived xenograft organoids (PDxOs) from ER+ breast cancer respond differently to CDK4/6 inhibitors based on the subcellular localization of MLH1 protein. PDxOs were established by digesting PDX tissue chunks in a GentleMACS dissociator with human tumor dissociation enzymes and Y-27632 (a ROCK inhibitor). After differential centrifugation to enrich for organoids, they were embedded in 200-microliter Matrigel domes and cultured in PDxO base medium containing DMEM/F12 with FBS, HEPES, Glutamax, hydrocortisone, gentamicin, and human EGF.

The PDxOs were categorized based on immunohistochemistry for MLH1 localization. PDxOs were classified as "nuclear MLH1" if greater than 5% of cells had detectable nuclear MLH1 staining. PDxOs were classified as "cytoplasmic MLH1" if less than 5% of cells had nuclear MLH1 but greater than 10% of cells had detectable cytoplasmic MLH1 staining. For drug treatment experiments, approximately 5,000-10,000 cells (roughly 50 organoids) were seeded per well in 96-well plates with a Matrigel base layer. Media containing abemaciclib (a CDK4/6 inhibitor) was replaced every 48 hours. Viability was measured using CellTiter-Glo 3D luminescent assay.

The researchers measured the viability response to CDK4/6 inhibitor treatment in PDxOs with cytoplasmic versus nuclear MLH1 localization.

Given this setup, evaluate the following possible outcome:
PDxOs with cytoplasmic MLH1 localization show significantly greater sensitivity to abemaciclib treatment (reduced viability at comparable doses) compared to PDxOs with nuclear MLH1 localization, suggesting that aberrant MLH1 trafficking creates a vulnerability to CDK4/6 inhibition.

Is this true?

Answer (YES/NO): YES